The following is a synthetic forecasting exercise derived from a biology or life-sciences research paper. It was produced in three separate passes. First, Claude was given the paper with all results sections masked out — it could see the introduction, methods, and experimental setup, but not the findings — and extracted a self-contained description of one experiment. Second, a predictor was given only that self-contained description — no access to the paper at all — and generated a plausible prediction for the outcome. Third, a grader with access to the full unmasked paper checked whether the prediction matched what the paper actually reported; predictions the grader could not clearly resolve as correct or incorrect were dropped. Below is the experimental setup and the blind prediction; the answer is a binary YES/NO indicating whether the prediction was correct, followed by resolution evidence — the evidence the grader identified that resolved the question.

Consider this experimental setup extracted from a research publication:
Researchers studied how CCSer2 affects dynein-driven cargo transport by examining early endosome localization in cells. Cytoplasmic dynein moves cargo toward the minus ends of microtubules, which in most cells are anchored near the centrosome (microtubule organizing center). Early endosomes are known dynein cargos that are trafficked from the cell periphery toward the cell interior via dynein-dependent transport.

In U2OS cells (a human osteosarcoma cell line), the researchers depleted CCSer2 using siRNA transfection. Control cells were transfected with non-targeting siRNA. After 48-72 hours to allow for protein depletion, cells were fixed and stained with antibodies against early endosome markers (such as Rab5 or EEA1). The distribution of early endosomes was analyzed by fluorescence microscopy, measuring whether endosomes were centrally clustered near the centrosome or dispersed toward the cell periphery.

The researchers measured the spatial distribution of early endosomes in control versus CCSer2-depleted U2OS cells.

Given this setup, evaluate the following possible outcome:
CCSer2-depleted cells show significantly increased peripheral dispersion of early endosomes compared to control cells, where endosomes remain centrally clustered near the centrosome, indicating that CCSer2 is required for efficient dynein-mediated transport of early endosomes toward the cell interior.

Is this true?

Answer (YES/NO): YES